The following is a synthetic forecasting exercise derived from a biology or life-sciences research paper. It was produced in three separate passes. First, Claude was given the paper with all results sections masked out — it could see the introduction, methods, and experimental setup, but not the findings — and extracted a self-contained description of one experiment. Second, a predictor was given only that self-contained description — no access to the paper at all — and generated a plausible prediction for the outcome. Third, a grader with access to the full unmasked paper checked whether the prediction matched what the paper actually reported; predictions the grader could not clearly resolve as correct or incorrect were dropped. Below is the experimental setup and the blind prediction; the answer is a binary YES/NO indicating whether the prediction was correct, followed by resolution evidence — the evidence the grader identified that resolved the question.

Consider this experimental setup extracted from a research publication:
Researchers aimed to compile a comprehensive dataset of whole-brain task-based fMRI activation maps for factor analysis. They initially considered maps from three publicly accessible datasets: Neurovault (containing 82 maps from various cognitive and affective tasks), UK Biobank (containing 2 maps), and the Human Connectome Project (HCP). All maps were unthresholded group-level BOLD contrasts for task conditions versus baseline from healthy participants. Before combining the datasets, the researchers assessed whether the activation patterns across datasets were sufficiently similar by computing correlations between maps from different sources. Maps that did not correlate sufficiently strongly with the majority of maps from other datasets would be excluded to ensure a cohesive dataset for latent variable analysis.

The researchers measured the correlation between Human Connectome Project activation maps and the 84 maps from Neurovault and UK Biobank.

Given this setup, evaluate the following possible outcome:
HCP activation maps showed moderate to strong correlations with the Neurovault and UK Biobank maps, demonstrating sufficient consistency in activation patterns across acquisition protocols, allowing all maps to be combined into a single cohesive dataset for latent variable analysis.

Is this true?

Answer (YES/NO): NO